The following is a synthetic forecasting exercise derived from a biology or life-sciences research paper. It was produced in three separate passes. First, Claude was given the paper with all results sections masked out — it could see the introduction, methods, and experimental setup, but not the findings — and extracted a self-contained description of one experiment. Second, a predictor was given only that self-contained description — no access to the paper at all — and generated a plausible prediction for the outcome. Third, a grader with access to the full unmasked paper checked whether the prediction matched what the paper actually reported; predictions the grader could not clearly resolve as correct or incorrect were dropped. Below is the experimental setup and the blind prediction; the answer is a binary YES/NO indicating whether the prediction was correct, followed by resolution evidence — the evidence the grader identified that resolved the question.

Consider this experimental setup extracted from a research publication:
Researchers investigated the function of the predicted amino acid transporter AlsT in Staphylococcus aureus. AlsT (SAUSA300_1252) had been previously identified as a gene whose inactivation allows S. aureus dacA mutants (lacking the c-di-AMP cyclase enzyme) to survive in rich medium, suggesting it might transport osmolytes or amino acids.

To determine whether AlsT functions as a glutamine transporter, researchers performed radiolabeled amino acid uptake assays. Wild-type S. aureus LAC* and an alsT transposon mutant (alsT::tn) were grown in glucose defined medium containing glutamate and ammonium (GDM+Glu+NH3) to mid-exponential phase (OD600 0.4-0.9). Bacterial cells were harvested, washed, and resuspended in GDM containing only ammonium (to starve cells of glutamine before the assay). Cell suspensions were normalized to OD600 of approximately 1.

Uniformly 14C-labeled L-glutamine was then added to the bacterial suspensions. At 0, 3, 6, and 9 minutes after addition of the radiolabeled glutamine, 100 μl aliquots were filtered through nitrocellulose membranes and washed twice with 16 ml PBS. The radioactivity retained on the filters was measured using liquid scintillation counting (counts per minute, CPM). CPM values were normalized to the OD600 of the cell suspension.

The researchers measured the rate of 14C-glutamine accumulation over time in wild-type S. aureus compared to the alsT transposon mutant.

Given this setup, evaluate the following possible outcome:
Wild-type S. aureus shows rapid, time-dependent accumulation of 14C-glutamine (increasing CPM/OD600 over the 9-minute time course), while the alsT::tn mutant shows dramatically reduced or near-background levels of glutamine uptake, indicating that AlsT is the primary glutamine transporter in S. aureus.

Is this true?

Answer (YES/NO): YES